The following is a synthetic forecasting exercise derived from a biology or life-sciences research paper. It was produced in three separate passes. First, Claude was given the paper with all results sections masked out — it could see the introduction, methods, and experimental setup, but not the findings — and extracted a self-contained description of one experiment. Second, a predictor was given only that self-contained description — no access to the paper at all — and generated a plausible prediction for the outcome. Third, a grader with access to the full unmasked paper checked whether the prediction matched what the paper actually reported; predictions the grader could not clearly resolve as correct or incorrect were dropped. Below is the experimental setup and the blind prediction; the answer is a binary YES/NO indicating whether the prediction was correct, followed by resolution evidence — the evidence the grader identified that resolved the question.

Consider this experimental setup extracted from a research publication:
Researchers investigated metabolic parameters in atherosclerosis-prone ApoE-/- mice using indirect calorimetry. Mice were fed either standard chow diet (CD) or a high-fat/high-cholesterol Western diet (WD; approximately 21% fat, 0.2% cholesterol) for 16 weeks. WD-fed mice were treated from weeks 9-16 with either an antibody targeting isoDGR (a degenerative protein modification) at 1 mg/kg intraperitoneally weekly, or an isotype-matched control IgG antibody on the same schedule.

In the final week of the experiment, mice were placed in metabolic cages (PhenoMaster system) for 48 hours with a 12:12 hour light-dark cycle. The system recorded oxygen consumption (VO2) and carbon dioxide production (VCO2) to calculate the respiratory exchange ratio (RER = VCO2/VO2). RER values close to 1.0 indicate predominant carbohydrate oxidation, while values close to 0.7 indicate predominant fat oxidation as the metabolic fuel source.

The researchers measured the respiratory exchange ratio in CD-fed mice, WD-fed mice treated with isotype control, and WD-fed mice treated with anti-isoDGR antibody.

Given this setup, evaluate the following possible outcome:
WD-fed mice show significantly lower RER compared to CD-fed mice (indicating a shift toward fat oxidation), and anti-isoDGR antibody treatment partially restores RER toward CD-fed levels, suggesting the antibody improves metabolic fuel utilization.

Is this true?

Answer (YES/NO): NO